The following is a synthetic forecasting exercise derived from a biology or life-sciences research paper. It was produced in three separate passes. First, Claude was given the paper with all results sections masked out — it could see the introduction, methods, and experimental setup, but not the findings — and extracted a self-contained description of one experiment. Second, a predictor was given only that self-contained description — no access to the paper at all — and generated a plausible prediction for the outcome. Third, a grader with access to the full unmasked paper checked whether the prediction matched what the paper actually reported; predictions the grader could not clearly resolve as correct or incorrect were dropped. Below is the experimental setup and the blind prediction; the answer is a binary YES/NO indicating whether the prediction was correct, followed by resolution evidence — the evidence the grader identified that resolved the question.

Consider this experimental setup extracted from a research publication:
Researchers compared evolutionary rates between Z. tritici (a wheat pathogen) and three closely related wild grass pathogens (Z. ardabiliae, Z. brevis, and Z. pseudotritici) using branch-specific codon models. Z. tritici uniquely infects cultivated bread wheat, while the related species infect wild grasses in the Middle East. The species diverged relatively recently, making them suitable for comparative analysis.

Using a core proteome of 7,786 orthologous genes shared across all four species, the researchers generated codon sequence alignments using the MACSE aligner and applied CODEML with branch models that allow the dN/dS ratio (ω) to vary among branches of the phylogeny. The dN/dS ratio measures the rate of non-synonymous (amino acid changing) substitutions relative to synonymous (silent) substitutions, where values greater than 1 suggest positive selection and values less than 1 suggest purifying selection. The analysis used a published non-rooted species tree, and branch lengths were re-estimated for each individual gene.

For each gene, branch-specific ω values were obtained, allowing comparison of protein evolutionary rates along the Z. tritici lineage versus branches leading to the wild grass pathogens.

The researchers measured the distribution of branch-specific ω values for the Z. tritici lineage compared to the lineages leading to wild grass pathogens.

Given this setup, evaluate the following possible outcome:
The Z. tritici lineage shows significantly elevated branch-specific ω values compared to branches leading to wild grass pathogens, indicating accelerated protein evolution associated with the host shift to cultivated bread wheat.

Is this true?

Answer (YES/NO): NO